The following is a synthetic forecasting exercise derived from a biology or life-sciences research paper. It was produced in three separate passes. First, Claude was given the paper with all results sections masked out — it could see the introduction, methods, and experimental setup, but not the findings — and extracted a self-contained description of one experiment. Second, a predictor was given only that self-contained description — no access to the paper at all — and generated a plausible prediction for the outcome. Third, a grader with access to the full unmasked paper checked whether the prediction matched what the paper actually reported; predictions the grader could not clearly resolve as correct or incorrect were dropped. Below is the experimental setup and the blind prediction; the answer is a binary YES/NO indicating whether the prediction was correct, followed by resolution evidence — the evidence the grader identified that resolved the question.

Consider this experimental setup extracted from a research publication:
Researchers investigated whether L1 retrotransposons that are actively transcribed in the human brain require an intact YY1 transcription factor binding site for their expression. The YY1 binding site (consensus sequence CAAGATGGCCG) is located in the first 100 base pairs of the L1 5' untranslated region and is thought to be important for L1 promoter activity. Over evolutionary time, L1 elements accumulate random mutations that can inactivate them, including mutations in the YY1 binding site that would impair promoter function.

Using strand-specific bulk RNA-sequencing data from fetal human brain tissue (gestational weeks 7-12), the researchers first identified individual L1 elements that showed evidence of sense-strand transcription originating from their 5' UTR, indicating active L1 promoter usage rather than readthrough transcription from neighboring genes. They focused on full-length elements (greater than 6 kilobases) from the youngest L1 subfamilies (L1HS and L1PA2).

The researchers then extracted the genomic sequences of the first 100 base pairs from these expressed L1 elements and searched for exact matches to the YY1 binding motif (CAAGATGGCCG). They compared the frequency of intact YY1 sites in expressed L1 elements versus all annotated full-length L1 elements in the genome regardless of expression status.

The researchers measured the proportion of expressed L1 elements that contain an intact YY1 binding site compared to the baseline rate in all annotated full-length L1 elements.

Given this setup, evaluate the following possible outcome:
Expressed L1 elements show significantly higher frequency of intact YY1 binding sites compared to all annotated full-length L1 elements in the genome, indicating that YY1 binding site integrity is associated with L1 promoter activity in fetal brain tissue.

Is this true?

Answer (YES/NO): NO